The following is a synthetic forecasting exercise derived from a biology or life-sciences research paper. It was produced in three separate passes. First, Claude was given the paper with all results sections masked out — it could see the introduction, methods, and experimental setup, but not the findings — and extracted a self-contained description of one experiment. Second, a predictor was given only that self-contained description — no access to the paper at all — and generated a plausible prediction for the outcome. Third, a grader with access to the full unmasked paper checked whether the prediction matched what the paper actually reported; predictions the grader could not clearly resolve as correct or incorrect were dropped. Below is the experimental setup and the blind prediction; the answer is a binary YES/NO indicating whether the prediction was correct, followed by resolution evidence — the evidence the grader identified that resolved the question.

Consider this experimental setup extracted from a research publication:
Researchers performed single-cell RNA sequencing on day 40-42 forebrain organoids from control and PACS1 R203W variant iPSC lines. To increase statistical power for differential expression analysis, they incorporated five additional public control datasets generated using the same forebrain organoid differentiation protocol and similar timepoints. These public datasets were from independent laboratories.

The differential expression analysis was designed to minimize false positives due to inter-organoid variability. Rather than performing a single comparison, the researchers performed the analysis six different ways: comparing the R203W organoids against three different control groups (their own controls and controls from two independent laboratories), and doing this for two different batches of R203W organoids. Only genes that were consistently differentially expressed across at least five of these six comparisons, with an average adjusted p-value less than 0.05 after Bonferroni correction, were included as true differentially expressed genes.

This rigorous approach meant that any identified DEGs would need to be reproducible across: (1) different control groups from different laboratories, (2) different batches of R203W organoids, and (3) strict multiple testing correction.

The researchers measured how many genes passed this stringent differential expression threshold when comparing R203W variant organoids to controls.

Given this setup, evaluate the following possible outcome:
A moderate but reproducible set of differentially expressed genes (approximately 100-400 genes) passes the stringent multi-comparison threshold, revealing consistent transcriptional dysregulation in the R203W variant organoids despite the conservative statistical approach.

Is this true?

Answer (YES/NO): NO